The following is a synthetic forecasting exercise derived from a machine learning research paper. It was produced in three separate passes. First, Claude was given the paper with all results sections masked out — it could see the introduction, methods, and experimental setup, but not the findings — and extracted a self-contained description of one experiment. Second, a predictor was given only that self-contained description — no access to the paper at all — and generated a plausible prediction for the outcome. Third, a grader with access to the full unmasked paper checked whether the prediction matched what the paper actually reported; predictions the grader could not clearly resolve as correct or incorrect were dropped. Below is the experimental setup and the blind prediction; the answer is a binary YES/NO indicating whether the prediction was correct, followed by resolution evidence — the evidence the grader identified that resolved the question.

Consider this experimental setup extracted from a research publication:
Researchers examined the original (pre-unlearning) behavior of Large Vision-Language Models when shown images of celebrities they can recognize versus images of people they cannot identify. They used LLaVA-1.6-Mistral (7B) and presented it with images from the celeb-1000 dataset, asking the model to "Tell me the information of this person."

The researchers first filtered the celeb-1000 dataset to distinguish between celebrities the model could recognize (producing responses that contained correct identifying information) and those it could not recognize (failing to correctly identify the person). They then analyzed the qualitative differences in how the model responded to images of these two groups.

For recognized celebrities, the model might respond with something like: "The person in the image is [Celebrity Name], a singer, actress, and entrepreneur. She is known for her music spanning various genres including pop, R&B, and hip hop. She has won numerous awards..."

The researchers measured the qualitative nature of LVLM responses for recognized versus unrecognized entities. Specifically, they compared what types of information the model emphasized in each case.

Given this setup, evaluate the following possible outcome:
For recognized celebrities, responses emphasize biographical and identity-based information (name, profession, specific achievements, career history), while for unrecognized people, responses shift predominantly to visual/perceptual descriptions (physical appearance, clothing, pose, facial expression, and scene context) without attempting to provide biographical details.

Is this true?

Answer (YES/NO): YES